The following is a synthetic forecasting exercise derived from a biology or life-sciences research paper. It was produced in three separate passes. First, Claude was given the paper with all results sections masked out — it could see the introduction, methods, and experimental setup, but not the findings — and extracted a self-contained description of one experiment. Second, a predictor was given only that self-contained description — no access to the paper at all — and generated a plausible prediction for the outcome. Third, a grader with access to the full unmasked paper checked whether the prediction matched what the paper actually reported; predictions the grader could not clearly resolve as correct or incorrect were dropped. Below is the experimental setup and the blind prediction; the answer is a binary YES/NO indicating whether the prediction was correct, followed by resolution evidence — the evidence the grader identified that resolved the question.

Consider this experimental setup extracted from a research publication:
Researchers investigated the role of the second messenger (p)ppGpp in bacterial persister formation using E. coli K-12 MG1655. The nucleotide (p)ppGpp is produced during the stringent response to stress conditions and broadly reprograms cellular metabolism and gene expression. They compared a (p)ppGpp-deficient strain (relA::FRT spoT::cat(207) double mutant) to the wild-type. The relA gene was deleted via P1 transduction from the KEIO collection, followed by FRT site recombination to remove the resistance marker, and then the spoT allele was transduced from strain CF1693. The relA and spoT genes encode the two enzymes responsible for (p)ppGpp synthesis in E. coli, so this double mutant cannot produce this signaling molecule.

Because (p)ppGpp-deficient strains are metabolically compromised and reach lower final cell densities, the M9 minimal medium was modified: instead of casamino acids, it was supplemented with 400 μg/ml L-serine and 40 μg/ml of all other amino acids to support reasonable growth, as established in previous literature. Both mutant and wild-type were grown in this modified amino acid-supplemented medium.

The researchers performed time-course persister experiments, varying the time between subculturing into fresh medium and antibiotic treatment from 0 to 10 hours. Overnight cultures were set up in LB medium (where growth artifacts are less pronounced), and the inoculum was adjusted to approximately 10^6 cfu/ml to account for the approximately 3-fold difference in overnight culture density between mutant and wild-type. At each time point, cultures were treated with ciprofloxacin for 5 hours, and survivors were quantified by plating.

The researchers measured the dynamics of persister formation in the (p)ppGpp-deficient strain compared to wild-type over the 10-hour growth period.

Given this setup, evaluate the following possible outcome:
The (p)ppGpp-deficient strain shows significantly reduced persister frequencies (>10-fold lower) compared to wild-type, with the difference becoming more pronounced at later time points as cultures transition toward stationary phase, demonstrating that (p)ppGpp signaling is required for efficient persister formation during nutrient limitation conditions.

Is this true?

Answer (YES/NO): NO